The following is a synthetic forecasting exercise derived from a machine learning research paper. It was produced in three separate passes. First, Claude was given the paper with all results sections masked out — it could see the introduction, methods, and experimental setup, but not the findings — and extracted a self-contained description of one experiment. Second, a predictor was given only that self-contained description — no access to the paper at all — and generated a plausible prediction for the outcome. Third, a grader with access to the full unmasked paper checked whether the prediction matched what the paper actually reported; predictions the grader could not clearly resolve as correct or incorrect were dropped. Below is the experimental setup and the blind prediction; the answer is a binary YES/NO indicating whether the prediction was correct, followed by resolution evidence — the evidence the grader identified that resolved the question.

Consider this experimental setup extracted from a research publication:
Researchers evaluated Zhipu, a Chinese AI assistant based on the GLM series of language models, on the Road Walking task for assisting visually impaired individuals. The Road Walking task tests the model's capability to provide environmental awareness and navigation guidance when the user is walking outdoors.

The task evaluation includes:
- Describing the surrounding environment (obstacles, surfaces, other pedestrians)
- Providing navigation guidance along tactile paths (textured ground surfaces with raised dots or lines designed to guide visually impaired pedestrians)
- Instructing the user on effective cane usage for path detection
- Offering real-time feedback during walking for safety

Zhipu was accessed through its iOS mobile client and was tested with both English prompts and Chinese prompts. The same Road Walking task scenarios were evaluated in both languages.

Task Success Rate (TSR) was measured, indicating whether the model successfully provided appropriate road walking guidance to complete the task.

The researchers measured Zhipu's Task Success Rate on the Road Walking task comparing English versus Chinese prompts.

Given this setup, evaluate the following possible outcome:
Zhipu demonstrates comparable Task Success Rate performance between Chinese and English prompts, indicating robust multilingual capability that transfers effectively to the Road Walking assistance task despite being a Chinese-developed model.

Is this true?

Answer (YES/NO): NO